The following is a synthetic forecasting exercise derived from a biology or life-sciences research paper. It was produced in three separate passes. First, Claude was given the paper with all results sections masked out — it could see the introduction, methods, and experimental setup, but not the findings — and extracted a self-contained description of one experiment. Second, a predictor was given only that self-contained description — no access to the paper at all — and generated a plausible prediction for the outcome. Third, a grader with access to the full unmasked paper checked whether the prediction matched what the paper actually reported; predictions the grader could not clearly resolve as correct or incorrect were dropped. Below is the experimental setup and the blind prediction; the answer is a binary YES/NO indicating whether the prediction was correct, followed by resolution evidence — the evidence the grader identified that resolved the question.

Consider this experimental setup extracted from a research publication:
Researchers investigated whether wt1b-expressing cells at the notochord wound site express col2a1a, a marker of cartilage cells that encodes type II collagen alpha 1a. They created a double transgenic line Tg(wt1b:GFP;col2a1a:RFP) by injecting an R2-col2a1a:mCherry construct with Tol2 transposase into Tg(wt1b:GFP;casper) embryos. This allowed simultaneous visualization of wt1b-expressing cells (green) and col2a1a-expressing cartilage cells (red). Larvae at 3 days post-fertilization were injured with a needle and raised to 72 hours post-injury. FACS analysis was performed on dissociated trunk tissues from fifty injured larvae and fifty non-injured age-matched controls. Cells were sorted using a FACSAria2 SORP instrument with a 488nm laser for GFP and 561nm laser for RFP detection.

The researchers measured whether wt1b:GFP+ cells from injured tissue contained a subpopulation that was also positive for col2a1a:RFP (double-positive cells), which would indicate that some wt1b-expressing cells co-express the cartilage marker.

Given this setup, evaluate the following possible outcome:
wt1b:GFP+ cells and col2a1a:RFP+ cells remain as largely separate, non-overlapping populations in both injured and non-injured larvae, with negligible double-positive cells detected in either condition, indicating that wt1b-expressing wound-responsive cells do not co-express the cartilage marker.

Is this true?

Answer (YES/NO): NO